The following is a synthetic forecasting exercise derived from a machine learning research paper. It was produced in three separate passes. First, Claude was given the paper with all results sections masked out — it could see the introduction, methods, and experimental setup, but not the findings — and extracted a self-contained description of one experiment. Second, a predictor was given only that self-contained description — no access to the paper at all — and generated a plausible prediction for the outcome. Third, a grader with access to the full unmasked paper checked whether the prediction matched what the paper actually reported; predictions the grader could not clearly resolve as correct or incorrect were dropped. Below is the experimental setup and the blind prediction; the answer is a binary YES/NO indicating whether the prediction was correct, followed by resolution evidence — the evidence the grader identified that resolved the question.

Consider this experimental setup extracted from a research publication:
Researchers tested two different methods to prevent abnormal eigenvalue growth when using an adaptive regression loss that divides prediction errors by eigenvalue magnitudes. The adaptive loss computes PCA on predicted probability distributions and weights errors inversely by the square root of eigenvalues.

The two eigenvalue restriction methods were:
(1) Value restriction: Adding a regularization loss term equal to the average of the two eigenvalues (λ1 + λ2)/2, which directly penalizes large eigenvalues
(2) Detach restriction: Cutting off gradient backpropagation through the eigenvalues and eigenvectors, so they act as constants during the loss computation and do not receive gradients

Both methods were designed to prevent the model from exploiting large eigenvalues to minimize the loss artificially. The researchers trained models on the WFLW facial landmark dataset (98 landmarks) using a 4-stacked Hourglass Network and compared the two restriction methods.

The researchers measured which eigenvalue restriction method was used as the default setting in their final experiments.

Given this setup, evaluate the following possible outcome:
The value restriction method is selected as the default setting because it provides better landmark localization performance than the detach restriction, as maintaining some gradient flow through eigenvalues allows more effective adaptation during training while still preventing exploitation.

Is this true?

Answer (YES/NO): NO